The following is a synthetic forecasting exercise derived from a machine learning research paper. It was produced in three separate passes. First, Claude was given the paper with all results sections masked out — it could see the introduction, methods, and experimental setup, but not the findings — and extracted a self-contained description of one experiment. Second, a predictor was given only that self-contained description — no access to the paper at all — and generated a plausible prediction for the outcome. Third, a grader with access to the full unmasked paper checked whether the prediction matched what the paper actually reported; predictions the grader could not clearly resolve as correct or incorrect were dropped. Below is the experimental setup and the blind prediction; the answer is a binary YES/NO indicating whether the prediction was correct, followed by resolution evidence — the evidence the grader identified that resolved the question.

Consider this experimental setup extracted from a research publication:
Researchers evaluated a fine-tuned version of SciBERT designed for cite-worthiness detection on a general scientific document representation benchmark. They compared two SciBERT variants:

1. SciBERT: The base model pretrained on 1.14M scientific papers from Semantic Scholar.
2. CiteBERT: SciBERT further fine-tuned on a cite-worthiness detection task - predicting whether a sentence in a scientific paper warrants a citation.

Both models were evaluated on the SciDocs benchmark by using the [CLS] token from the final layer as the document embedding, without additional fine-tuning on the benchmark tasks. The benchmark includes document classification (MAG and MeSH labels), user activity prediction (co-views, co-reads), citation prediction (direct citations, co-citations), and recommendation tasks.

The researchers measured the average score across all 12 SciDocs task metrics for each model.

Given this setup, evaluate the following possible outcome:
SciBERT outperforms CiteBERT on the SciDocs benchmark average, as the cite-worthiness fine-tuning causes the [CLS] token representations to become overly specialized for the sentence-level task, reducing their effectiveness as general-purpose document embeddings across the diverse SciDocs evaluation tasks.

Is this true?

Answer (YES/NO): YES